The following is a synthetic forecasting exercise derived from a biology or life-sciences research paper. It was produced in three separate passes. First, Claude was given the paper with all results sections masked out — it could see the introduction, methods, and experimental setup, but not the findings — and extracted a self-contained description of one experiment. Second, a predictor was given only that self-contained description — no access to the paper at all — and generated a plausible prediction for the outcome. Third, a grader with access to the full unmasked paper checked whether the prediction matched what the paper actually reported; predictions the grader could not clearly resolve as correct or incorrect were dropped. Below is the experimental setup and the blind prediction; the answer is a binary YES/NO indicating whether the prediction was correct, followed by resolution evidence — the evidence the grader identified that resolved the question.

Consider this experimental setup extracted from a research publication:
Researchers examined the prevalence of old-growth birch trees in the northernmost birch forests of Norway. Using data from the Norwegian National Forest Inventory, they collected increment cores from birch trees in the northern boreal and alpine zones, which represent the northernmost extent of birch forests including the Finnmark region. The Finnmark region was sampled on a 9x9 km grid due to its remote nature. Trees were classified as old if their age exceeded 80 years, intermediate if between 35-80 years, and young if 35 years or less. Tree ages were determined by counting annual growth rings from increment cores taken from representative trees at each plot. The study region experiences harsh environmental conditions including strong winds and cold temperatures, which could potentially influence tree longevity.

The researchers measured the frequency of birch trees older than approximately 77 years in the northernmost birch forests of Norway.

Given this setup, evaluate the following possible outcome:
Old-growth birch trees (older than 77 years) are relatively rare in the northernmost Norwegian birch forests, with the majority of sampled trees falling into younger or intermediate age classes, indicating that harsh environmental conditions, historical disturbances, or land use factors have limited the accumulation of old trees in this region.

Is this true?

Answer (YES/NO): YES